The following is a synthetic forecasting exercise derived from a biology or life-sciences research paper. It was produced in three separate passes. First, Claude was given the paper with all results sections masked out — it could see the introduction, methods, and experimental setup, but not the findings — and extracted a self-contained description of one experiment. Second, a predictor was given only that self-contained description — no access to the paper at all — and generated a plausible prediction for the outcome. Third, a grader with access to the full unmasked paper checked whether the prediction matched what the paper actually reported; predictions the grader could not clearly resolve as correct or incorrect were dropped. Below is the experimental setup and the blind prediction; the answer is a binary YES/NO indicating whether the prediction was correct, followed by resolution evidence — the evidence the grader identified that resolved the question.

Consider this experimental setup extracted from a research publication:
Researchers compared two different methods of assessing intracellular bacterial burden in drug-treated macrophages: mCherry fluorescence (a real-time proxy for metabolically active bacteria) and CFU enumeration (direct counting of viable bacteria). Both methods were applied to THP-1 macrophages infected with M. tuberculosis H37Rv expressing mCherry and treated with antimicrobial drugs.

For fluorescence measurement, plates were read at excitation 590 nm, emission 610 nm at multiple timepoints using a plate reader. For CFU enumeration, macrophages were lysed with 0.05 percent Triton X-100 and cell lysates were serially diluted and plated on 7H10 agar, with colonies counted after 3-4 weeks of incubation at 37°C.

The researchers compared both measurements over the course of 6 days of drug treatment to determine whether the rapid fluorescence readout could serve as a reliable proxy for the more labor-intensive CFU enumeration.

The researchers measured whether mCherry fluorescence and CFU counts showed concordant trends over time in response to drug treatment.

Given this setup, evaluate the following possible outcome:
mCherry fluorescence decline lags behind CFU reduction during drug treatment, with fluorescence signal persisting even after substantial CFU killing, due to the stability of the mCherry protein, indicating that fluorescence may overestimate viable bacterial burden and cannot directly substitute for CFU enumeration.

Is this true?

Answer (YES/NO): NO